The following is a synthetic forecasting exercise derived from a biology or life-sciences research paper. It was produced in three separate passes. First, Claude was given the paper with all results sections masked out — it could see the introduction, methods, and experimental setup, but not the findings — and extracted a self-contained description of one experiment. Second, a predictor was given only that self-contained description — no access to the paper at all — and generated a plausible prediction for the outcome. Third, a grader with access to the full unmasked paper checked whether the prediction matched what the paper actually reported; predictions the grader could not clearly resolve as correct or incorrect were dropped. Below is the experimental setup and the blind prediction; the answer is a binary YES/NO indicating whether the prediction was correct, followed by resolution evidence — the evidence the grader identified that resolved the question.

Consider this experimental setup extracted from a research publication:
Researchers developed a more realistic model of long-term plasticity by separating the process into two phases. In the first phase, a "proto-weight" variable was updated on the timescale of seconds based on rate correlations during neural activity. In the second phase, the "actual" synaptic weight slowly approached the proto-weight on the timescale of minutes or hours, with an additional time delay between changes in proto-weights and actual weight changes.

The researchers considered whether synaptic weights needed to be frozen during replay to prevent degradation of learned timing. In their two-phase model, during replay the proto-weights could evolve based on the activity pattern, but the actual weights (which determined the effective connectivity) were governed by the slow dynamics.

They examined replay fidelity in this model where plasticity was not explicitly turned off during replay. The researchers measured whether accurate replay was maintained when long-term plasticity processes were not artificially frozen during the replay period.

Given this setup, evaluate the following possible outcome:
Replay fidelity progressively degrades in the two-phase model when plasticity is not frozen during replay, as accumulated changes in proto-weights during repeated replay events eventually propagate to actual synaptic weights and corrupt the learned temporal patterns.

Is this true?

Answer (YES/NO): NO